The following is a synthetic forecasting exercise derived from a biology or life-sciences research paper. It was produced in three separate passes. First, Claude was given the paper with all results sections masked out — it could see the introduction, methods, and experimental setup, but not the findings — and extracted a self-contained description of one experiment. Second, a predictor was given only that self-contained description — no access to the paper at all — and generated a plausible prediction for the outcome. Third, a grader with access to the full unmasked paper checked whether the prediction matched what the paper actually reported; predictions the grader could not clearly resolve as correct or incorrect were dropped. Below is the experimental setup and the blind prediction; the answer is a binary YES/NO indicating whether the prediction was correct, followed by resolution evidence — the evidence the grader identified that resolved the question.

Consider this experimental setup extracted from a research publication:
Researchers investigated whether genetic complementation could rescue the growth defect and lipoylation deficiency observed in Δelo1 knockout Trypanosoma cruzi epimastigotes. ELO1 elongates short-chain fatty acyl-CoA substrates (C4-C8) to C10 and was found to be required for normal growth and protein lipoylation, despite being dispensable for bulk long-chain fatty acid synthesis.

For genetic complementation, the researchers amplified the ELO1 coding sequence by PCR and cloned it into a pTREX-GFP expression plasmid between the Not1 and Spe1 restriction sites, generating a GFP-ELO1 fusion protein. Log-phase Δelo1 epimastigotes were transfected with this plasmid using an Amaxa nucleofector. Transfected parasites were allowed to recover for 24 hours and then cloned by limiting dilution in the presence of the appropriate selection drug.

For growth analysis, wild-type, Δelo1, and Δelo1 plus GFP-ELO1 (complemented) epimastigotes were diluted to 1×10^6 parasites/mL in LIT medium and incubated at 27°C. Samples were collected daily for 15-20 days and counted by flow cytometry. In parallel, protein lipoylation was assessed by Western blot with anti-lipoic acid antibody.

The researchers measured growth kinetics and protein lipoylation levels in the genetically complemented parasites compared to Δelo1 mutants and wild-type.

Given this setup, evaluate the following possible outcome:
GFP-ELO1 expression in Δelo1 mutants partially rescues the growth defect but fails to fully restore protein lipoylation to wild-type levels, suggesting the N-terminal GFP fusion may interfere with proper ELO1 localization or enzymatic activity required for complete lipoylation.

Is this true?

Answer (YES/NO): NO